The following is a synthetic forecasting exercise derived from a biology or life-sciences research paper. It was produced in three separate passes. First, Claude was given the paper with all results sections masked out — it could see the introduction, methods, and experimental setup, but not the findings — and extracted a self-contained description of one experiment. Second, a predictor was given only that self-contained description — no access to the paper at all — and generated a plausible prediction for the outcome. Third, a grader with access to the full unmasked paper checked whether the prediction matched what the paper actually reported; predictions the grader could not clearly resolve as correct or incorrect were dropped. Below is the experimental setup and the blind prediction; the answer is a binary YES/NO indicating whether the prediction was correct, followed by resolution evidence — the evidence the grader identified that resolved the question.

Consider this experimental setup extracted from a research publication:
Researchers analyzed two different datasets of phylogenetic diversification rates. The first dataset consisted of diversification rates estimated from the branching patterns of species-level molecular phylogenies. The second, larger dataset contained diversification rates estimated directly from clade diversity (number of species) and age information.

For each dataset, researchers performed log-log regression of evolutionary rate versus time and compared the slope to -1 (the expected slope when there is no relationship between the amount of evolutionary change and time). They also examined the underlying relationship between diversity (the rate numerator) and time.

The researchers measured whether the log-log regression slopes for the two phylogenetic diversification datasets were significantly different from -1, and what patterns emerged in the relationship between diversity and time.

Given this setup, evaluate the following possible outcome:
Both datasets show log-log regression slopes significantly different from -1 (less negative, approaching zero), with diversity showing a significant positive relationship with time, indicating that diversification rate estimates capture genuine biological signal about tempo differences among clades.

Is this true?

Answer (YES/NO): NO